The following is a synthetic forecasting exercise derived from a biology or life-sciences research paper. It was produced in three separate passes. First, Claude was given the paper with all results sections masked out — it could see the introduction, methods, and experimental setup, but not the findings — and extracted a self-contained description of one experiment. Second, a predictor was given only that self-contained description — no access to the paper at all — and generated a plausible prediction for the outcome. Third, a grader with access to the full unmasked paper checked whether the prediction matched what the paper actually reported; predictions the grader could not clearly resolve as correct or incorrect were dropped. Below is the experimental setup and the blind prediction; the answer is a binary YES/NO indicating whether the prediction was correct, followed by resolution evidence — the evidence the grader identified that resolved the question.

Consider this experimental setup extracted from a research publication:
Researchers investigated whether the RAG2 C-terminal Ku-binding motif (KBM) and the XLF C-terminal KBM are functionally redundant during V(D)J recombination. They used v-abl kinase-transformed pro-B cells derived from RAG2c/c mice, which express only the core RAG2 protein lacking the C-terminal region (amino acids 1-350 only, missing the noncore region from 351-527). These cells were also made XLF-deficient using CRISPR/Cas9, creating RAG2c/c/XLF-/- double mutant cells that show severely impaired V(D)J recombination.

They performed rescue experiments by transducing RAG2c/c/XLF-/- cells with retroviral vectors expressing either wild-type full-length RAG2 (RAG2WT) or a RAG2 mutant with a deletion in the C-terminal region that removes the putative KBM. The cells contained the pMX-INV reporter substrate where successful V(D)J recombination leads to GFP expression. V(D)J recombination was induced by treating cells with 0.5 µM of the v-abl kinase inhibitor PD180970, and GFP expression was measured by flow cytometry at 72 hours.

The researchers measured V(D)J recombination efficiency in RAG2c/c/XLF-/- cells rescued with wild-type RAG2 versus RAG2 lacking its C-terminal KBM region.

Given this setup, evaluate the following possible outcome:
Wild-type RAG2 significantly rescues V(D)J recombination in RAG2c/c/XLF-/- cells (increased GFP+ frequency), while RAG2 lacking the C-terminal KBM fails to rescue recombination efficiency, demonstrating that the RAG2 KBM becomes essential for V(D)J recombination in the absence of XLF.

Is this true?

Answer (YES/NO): NO